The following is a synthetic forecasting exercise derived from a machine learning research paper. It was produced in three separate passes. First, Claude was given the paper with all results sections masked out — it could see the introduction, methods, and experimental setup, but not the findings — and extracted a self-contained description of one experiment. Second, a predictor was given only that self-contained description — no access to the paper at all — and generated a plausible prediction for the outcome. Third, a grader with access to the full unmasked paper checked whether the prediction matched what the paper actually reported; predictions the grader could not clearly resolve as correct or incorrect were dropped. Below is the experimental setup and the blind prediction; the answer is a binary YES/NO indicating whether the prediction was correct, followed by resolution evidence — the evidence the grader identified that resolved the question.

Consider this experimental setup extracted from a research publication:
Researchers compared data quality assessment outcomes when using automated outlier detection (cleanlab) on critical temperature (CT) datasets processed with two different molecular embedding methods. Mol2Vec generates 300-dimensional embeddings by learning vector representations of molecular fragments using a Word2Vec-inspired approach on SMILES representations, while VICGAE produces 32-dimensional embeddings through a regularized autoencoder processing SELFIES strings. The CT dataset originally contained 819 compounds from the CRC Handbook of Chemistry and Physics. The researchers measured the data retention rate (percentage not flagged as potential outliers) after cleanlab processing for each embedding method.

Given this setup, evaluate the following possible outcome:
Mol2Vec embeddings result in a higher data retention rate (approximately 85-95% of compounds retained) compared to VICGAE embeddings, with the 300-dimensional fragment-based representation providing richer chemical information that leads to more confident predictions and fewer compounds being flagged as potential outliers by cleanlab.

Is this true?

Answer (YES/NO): NO